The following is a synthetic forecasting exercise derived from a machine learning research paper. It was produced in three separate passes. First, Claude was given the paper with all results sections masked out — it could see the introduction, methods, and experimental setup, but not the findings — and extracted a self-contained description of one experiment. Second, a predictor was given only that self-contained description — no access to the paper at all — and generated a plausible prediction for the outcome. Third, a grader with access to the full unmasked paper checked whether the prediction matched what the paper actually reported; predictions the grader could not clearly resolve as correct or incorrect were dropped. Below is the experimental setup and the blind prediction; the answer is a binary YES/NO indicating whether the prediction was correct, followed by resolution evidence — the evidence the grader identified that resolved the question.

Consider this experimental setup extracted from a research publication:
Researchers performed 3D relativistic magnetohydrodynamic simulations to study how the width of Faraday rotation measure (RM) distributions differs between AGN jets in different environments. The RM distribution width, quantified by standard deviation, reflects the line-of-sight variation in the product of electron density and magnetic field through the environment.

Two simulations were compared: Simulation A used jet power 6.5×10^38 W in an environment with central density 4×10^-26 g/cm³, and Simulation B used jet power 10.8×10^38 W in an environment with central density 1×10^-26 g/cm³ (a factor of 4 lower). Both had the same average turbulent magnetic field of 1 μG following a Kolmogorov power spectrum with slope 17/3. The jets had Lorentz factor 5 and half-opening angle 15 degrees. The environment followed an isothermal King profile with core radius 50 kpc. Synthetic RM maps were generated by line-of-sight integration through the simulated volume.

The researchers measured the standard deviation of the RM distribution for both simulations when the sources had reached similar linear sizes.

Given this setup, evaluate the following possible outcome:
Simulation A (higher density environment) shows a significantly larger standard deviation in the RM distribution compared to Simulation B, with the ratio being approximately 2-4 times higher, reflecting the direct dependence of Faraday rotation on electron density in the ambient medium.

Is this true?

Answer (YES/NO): YES